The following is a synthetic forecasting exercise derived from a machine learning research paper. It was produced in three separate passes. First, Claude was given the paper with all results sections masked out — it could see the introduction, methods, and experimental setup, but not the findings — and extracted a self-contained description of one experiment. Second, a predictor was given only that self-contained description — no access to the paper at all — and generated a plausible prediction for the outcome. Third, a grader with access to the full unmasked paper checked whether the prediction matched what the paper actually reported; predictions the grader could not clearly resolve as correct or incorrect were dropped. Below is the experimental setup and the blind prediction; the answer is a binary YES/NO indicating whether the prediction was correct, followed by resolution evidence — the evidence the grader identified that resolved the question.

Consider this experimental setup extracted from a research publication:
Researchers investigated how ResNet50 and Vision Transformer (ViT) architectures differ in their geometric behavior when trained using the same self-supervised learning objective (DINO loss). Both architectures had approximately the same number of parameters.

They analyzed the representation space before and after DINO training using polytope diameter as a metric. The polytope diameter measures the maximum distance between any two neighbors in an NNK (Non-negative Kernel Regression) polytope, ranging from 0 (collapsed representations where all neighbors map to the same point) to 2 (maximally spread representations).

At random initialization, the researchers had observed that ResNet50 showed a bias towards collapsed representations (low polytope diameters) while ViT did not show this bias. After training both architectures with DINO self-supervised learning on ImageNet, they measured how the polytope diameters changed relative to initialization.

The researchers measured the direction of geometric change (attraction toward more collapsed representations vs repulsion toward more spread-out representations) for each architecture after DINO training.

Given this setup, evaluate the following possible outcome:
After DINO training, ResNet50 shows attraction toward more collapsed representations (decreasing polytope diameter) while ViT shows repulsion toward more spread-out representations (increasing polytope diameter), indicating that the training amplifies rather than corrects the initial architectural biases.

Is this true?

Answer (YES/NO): NO